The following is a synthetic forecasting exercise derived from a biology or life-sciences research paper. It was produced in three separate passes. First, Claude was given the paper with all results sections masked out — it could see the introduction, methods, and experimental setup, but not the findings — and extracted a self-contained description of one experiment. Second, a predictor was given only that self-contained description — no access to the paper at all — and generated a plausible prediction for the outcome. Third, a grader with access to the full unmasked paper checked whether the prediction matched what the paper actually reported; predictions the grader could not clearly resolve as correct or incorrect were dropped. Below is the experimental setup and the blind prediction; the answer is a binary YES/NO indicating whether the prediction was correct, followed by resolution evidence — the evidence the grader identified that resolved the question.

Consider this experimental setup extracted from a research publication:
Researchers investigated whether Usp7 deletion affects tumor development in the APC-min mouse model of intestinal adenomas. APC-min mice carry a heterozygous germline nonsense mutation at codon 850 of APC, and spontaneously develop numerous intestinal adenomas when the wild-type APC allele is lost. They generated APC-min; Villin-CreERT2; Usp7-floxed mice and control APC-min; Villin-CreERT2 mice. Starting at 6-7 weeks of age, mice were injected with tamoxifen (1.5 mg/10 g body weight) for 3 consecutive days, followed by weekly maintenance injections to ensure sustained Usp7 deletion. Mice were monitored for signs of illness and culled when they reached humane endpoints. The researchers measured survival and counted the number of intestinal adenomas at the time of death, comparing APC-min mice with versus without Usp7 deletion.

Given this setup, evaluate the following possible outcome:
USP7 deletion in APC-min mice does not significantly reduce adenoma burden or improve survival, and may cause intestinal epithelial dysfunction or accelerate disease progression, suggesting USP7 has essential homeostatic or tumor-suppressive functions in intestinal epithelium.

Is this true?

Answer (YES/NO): NO